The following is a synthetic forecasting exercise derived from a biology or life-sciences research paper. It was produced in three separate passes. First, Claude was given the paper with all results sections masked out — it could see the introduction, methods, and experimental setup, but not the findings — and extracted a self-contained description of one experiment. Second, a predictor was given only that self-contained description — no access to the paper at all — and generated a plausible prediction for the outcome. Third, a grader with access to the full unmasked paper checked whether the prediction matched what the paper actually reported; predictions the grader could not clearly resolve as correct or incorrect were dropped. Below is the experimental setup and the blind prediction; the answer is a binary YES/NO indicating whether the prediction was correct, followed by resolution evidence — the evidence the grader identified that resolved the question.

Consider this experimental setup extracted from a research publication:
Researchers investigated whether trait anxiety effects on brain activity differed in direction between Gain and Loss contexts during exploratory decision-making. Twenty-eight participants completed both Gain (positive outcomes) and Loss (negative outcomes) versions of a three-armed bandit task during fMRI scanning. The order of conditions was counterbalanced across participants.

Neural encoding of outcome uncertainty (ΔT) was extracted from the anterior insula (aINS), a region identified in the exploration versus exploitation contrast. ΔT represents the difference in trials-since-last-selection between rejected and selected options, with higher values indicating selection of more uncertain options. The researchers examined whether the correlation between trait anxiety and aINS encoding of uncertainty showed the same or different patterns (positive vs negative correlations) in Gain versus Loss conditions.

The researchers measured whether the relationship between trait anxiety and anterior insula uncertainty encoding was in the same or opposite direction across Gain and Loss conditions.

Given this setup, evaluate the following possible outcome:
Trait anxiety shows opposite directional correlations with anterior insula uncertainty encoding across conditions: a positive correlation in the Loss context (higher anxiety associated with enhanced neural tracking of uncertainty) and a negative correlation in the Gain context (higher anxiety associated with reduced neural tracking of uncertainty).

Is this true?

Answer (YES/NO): NO